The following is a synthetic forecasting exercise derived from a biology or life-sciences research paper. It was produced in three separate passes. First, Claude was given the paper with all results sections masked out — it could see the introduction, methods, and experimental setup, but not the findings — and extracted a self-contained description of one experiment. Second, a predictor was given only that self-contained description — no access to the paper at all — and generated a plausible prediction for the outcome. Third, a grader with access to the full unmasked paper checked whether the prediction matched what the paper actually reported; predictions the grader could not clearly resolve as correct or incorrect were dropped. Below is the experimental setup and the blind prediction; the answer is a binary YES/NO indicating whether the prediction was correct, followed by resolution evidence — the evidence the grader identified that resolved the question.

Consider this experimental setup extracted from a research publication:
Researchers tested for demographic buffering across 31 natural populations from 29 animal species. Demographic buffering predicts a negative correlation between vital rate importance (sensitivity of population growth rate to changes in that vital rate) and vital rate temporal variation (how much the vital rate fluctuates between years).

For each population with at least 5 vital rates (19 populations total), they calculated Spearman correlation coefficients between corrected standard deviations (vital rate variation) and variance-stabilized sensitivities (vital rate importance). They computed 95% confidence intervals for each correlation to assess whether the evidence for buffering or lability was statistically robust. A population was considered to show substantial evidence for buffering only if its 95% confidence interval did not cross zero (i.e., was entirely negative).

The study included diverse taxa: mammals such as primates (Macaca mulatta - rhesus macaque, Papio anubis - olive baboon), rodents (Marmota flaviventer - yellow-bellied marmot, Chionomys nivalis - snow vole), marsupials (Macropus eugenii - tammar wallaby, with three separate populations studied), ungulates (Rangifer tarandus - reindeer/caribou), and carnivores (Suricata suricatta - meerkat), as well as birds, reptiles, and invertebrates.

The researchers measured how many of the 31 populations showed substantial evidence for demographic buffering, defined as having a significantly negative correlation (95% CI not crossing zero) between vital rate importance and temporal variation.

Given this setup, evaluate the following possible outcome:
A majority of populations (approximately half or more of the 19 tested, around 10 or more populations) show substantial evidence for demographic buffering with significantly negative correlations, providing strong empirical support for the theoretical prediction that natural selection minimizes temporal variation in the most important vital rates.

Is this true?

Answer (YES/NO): NO